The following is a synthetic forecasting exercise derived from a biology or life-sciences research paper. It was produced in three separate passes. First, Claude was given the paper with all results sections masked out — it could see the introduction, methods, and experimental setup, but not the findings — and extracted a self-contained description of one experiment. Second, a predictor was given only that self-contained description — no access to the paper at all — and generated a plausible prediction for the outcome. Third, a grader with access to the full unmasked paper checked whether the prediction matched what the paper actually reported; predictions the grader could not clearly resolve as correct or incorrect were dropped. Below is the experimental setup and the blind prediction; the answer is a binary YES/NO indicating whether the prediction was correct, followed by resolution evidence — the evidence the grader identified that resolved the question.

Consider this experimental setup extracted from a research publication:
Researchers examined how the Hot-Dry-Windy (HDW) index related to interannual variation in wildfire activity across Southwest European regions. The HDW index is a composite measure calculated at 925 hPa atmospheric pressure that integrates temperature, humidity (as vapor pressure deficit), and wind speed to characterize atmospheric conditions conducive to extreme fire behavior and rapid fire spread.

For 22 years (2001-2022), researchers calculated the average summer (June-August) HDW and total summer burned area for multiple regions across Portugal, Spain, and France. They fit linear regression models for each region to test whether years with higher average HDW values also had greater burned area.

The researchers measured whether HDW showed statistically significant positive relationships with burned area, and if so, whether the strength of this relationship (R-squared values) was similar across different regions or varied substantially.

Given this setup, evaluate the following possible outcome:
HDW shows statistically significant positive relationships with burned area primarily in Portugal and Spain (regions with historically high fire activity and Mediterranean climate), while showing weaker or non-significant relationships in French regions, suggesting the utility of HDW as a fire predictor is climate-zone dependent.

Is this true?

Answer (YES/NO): NO